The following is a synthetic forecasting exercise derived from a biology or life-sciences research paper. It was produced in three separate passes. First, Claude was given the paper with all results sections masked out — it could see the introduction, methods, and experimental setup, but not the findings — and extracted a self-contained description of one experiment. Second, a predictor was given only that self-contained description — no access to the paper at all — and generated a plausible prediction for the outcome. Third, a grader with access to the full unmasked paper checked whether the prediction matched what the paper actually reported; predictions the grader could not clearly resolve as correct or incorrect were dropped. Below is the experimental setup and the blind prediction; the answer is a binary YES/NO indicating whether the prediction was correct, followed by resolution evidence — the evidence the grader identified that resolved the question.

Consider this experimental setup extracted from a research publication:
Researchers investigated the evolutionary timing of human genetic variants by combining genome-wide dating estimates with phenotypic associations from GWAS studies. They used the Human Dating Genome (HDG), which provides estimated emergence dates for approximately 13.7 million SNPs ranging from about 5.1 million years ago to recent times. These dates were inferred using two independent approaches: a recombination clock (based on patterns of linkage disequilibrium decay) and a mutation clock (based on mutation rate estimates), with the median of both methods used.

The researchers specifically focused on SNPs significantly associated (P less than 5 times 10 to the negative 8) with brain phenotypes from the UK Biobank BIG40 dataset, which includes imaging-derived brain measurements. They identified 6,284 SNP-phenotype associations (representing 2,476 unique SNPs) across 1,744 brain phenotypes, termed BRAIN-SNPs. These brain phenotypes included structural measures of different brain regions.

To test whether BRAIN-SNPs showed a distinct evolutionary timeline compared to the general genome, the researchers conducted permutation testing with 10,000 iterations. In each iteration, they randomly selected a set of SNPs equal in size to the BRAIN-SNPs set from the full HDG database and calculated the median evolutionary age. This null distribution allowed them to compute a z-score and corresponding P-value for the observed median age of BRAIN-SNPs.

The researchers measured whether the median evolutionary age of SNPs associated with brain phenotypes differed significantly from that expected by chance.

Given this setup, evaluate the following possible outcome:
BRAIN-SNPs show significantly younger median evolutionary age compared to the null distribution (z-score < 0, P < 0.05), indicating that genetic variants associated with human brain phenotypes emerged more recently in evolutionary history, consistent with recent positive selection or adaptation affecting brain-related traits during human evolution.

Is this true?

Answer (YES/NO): NO